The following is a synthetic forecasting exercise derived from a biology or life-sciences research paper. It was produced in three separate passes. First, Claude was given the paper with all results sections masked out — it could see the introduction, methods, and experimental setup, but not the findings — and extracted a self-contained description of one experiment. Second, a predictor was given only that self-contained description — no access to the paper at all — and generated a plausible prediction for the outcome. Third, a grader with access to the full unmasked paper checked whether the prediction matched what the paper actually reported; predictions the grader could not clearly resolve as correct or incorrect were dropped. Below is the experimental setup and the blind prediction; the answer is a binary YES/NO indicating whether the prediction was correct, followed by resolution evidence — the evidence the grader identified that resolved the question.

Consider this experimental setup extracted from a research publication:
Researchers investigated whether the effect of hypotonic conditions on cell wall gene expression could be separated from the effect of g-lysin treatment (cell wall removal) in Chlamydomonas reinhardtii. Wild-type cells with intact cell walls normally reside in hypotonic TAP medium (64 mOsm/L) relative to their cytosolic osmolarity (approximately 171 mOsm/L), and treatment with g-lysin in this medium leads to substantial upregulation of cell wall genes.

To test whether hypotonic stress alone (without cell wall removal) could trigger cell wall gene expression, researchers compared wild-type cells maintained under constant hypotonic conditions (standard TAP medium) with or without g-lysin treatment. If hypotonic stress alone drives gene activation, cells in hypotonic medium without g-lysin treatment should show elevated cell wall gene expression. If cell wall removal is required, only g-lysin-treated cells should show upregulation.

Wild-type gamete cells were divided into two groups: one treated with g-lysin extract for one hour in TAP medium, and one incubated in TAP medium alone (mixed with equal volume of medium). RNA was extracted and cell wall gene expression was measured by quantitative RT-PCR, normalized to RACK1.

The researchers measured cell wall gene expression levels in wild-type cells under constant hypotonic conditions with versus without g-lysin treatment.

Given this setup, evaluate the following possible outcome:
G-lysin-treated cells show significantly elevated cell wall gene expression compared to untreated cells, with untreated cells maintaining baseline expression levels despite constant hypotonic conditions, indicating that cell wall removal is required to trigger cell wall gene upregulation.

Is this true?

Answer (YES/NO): YES